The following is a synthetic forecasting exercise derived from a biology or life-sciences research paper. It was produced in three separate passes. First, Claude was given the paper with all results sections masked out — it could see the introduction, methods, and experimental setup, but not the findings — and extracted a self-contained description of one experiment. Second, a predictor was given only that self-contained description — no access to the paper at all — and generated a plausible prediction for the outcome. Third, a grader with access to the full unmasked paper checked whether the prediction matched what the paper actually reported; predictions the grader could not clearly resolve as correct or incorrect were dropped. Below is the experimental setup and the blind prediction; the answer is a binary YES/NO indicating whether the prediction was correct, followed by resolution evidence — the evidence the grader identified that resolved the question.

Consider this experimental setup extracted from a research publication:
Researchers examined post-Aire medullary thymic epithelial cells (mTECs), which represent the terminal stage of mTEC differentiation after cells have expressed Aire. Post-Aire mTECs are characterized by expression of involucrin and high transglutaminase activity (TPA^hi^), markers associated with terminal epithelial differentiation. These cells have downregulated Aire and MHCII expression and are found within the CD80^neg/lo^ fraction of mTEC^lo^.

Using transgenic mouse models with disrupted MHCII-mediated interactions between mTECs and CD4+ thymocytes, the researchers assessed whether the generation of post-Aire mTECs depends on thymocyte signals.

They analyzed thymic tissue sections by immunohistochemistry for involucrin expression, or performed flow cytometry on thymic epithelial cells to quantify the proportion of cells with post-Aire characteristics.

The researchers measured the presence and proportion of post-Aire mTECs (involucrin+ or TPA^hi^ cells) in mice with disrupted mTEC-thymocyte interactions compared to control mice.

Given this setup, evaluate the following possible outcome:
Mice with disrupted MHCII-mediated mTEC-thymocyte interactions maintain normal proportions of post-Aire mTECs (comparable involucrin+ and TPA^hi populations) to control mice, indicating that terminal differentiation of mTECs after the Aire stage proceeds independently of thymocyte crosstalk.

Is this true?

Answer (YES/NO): NO